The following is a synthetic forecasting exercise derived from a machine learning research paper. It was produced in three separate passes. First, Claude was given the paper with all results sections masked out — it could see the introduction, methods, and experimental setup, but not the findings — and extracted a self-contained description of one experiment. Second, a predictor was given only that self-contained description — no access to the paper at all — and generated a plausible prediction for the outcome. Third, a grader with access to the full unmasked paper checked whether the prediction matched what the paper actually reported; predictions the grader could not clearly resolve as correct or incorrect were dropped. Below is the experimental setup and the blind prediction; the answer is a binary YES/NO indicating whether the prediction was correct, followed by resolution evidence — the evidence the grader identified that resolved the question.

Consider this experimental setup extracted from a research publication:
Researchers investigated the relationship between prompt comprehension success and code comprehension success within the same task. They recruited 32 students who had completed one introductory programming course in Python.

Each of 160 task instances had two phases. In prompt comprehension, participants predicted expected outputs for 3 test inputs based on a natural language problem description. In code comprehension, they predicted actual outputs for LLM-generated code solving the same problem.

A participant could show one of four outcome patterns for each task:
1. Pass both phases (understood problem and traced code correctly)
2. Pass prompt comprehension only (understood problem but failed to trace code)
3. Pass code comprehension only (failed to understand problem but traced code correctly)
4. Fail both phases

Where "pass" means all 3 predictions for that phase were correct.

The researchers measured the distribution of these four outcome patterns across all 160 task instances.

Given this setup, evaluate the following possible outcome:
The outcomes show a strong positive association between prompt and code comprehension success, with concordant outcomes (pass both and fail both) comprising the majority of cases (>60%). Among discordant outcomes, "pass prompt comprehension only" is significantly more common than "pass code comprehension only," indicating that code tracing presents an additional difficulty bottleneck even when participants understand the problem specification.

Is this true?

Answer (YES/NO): NO